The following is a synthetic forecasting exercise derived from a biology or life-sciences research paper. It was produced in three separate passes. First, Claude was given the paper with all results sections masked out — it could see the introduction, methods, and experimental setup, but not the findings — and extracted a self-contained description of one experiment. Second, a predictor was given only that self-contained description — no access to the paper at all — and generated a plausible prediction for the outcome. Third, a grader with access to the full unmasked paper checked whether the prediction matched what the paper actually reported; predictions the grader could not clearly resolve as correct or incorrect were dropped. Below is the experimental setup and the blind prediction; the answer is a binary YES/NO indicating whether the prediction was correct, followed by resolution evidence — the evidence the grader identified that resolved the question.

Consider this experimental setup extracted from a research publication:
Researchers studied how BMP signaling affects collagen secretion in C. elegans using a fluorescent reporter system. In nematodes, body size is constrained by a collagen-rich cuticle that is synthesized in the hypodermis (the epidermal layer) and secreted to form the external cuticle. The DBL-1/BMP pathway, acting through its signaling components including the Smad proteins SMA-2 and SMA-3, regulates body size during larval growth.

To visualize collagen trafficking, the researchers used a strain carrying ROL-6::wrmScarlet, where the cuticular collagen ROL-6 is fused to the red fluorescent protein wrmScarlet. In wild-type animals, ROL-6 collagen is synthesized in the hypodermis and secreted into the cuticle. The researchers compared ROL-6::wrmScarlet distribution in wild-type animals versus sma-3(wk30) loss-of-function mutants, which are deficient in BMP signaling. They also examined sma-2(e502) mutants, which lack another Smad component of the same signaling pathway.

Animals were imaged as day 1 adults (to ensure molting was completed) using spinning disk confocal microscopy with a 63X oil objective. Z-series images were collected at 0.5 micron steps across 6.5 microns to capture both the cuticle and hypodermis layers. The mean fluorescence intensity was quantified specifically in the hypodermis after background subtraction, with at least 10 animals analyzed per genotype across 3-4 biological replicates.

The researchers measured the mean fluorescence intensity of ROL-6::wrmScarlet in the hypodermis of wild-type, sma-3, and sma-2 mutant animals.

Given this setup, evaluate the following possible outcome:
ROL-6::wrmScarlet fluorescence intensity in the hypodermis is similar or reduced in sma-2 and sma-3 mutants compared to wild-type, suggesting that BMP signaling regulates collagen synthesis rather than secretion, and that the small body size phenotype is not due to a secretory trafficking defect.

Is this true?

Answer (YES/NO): NO